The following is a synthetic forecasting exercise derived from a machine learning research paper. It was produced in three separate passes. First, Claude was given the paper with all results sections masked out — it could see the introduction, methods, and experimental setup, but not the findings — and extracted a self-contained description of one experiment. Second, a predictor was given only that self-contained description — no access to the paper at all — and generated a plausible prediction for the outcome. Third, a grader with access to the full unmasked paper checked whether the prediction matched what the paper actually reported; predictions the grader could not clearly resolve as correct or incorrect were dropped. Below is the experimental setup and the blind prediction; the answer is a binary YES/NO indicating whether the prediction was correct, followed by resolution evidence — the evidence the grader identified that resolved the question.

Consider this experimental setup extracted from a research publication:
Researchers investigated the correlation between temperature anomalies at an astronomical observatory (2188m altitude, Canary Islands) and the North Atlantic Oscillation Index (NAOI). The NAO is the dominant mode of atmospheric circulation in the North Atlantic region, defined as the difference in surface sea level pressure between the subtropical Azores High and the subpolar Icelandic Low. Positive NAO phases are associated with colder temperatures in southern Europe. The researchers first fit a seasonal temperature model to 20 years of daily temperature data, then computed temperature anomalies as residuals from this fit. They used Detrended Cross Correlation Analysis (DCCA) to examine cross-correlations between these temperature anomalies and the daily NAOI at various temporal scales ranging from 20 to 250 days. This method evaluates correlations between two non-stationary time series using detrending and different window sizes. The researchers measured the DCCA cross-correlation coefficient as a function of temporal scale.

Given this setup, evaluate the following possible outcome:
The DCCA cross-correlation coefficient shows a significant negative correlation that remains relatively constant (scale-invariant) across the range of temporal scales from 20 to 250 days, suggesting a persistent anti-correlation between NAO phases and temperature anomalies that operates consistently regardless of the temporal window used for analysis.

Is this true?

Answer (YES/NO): NO